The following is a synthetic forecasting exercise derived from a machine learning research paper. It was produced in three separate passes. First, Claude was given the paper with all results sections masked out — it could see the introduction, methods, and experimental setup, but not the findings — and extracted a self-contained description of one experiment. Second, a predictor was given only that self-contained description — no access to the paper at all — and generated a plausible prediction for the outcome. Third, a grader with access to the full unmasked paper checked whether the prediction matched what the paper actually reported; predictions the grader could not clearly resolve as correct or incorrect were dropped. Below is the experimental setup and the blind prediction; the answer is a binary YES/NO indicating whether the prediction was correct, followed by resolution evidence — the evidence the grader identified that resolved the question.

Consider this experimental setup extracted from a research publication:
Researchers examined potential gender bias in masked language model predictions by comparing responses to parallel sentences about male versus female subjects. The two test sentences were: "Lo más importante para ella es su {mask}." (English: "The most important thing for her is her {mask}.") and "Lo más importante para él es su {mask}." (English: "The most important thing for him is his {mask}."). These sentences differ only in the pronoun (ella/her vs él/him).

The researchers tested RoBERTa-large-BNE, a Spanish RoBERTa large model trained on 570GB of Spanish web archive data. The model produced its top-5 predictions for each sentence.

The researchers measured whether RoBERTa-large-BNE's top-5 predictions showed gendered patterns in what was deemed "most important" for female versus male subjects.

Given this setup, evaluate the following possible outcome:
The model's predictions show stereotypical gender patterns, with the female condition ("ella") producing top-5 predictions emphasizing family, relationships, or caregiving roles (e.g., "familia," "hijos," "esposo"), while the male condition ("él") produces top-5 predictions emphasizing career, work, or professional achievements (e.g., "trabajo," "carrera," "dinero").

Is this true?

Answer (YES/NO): NO